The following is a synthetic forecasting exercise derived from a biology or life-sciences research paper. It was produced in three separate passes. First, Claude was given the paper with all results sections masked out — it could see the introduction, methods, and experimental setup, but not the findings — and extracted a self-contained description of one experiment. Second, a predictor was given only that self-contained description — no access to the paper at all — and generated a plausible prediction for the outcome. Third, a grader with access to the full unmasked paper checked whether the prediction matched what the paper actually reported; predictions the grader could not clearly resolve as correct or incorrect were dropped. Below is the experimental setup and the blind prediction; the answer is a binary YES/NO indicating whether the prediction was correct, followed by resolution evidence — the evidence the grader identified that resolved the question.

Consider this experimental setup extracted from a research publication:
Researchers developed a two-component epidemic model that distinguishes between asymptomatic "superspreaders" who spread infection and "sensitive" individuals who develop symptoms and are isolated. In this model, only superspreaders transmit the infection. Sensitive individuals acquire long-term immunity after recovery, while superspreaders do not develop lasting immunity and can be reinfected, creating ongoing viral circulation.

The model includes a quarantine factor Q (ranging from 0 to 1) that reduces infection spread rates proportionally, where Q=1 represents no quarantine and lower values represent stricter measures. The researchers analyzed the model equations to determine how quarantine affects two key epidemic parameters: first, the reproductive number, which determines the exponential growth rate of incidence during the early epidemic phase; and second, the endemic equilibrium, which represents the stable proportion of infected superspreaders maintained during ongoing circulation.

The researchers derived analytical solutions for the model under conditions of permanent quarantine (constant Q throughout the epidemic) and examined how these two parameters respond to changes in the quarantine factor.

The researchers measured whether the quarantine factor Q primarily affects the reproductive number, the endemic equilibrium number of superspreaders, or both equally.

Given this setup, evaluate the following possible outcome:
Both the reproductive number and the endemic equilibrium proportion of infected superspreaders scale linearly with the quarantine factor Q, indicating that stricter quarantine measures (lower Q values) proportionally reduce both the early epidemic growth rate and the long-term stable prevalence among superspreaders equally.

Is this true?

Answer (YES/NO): NO